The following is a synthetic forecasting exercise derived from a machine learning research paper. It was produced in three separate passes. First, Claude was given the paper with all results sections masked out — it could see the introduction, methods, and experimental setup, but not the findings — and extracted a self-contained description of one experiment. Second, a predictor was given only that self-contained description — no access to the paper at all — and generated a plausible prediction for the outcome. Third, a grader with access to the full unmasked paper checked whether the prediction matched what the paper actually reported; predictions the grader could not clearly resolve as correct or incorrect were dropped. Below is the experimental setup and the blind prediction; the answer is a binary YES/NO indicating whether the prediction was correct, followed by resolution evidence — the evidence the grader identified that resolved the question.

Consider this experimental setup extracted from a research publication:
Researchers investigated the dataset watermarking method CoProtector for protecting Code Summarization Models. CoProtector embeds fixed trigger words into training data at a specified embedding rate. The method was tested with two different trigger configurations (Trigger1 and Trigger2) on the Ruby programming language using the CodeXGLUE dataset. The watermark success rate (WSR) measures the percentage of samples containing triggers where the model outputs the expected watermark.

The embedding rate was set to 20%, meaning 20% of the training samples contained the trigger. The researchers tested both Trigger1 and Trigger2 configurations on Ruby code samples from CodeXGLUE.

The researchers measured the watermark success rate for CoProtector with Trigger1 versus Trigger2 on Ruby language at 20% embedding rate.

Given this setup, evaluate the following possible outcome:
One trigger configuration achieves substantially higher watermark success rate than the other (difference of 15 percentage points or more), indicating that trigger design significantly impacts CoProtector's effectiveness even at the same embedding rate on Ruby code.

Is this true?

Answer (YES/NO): YES